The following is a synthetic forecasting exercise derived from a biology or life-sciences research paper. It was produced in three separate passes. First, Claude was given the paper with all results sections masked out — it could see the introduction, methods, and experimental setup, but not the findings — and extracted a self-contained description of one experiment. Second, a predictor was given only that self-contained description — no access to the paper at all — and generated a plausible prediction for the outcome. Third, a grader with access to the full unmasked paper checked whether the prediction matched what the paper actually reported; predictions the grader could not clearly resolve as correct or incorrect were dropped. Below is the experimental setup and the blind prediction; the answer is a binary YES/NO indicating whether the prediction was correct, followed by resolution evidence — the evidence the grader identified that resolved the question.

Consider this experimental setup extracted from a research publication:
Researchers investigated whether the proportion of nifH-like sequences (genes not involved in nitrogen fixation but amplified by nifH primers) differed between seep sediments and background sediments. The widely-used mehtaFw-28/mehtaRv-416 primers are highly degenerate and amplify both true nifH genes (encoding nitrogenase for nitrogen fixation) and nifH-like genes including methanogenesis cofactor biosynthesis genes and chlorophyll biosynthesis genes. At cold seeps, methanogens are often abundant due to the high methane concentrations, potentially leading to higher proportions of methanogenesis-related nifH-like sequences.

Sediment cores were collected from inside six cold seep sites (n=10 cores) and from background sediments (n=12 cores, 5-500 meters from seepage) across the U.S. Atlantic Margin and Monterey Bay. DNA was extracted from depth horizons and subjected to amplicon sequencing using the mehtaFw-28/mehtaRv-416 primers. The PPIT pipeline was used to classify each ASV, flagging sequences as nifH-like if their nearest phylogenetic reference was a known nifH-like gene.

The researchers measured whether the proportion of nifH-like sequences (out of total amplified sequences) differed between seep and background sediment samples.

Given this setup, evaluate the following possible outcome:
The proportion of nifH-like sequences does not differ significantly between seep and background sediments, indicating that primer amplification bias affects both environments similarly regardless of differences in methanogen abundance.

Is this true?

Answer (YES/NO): NO